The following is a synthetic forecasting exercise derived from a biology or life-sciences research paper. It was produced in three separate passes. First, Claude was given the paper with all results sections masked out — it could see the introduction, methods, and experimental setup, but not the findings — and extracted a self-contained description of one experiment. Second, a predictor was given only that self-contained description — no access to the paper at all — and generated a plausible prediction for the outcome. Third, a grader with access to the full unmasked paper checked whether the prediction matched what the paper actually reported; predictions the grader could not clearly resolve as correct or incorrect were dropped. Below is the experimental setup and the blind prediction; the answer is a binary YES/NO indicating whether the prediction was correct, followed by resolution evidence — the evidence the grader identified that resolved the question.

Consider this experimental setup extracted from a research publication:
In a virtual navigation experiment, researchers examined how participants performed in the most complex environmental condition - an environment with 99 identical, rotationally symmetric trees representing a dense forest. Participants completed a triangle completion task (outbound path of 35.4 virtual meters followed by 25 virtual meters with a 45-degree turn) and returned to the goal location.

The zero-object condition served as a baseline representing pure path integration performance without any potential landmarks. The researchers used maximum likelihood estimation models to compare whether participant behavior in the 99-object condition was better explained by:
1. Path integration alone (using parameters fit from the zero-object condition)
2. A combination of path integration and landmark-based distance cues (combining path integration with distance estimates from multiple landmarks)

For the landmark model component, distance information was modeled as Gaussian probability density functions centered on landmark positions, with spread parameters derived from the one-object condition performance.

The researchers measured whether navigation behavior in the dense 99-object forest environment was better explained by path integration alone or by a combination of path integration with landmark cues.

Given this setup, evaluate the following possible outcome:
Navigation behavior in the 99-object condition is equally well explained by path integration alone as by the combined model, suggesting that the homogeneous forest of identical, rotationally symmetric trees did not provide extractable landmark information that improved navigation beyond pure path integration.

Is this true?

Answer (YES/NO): NO